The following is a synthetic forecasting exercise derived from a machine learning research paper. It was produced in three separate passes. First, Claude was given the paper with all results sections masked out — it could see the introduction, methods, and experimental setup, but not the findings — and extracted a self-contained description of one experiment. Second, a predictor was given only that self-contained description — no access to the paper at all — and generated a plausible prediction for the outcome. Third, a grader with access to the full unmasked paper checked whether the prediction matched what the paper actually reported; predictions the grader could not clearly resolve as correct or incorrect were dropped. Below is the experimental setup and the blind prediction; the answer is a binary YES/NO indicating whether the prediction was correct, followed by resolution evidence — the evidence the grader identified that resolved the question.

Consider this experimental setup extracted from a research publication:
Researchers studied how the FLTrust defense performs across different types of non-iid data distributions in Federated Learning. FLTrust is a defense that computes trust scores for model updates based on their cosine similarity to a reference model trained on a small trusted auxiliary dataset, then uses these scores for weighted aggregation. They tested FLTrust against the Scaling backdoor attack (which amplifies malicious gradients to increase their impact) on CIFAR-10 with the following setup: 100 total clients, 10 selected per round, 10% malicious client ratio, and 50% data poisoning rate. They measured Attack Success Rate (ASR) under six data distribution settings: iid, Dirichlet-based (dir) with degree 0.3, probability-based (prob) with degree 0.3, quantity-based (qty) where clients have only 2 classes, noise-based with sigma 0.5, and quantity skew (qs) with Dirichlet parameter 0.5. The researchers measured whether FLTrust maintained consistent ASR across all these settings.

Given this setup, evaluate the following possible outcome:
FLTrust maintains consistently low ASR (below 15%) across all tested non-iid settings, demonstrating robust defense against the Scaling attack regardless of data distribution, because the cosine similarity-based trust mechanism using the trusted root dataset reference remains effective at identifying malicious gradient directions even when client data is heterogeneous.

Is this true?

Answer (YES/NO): NO